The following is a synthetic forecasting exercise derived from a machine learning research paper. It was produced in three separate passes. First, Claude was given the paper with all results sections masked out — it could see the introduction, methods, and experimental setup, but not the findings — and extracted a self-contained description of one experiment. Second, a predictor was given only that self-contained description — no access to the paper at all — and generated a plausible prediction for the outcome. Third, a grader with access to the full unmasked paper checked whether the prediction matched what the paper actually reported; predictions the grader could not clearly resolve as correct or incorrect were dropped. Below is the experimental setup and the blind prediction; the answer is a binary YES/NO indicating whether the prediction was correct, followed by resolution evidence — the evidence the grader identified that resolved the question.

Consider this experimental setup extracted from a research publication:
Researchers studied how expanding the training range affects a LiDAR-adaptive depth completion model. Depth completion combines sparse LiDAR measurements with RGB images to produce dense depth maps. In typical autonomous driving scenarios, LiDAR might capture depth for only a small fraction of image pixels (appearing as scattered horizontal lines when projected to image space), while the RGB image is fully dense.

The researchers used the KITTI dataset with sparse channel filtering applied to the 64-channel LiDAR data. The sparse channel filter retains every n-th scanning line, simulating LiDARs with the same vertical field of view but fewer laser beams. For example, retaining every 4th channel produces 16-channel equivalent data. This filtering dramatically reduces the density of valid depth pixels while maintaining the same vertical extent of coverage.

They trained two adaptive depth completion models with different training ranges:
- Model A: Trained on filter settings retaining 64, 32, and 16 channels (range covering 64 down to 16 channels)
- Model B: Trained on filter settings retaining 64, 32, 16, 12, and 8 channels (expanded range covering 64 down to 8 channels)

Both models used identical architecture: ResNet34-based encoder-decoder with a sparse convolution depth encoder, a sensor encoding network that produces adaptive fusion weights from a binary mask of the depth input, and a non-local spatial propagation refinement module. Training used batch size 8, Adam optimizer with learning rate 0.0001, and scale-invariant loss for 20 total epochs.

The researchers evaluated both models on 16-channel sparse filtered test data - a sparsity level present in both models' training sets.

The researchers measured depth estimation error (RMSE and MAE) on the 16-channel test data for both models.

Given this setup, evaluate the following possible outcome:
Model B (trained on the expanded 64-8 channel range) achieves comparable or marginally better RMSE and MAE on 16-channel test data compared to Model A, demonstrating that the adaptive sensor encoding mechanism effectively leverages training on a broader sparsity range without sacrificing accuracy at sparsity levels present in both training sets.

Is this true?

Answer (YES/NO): NO